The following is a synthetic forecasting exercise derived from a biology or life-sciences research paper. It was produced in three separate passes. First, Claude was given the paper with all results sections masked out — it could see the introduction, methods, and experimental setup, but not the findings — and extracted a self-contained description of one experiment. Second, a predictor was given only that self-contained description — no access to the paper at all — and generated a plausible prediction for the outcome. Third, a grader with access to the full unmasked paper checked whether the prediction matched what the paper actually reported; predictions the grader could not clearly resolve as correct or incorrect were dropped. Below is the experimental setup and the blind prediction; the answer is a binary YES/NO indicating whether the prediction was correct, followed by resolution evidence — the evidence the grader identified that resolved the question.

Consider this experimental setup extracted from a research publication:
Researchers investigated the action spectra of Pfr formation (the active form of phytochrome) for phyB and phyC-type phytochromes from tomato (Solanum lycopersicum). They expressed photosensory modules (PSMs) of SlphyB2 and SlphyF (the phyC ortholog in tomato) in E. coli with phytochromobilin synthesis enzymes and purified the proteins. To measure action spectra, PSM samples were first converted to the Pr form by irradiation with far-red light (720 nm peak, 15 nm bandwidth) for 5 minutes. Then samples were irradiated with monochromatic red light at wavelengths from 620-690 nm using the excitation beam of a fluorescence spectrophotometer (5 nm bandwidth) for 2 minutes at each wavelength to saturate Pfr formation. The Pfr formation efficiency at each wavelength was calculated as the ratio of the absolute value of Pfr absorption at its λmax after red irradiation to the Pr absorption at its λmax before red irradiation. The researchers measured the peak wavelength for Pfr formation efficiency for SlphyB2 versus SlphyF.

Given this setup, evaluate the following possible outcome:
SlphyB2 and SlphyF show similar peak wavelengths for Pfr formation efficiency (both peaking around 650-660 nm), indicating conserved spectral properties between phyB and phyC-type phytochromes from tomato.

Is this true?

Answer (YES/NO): NO